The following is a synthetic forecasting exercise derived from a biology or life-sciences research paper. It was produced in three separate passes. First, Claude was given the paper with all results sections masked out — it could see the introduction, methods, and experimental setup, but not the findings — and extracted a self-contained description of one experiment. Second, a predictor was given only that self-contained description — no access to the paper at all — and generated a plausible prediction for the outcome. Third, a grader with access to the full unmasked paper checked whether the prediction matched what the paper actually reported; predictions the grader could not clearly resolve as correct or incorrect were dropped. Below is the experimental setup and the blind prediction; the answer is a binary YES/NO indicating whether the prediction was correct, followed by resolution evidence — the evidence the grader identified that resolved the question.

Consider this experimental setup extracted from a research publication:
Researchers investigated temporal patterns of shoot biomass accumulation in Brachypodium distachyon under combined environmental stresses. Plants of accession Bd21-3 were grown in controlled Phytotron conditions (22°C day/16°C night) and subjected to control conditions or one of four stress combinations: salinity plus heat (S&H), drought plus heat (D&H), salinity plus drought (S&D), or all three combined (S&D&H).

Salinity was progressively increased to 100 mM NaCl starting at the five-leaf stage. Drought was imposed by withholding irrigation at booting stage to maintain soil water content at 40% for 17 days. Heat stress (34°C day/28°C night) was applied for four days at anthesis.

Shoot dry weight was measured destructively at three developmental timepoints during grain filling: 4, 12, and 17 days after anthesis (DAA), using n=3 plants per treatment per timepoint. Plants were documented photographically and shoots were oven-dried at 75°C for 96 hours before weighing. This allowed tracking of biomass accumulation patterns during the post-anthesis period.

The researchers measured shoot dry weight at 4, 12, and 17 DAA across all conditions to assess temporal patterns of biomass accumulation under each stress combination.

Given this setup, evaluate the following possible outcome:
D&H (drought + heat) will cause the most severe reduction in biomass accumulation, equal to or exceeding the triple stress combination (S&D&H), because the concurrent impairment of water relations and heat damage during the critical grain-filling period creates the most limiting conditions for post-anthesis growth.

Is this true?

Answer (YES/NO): NO